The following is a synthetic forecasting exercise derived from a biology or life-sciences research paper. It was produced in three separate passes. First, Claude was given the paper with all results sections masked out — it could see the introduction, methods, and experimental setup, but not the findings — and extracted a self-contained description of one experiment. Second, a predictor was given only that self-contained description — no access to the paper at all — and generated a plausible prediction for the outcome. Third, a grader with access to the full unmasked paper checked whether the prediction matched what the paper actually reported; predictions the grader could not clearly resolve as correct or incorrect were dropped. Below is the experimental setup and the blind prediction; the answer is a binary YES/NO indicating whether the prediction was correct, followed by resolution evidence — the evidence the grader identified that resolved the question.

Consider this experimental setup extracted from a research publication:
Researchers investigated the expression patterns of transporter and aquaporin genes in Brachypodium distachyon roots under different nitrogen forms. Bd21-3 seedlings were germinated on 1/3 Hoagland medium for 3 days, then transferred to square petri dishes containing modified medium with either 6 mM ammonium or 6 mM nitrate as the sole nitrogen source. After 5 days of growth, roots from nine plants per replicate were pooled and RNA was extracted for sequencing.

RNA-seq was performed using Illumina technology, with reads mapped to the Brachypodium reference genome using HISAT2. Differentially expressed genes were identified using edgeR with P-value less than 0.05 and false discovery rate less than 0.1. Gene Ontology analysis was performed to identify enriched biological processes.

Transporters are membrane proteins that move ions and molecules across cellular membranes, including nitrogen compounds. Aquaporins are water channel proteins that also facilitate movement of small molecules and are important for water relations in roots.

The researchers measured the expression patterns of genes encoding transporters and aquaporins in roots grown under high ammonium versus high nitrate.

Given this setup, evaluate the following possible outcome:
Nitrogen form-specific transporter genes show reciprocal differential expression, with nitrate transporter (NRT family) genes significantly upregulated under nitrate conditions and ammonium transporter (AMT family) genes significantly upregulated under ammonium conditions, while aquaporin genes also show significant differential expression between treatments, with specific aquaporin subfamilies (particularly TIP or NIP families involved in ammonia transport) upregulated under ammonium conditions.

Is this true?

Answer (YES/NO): NO